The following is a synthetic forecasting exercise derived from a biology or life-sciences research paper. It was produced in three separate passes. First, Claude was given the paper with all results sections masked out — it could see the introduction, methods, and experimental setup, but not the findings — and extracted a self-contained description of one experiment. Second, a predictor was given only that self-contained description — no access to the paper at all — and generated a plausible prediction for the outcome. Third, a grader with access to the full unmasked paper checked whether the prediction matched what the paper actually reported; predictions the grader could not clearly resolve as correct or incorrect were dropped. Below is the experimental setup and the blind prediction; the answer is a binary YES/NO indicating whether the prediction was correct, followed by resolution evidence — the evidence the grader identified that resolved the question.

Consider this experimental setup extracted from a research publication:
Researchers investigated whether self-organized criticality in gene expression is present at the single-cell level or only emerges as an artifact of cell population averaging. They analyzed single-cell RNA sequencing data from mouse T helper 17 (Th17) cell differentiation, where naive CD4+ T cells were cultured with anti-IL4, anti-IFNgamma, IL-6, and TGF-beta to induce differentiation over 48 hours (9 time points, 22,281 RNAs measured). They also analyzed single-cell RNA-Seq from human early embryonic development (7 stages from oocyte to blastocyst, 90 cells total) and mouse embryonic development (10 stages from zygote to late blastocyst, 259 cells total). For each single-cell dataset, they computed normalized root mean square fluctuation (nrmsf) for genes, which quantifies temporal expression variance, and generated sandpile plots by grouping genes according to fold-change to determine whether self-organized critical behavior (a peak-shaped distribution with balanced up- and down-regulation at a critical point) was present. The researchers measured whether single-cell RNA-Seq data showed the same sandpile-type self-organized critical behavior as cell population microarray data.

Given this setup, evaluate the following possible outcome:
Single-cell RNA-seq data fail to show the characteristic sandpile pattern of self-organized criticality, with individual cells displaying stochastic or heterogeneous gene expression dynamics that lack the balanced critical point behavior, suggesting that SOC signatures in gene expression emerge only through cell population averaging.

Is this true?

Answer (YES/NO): NO